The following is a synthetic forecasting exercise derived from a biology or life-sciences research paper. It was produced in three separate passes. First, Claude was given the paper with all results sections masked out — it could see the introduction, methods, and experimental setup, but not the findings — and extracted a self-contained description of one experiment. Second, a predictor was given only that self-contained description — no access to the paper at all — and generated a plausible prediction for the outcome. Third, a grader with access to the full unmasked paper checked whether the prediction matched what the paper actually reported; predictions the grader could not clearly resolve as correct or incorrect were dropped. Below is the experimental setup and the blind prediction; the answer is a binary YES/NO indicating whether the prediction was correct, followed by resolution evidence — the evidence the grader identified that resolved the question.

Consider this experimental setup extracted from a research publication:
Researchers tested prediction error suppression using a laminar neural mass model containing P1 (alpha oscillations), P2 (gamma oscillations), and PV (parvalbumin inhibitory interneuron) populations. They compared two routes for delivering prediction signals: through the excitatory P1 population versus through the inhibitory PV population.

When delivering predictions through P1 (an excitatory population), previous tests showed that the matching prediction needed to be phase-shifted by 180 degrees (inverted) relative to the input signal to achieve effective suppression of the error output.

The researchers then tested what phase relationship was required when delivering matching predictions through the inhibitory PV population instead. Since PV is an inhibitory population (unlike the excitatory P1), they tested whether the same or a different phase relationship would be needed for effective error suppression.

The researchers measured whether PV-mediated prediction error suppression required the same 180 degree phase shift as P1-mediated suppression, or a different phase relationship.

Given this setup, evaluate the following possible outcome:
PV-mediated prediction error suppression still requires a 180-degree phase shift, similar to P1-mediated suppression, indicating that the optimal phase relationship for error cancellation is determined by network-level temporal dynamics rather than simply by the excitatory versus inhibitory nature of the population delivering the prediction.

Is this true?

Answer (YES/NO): NO